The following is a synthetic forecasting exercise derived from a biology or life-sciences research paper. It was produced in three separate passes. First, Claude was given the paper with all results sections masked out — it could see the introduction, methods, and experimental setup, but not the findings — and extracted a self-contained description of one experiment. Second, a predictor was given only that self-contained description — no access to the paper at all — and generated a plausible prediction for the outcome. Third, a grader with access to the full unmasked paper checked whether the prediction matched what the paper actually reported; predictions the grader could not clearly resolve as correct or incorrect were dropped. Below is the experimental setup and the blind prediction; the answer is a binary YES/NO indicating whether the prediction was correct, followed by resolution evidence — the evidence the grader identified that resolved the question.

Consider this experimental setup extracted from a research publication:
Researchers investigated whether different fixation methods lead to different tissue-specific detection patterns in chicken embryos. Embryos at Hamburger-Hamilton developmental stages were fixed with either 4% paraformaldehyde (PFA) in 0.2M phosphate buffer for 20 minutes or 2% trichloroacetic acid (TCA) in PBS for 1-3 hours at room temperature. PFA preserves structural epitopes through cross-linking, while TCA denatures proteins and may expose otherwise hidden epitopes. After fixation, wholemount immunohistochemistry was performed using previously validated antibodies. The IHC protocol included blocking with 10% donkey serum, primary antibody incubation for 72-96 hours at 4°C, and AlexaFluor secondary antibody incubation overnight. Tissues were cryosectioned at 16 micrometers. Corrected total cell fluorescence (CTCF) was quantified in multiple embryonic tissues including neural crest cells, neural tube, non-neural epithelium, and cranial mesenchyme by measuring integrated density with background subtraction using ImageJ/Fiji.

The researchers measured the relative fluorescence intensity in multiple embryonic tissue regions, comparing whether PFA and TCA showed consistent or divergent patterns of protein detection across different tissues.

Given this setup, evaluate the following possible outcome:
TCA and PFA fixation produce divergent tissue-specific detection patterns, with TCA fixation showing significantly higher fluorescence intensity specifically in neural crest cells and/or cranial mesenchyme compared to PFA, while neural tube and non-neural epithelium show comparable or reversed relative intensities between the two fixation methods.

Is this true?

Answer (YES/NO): YES